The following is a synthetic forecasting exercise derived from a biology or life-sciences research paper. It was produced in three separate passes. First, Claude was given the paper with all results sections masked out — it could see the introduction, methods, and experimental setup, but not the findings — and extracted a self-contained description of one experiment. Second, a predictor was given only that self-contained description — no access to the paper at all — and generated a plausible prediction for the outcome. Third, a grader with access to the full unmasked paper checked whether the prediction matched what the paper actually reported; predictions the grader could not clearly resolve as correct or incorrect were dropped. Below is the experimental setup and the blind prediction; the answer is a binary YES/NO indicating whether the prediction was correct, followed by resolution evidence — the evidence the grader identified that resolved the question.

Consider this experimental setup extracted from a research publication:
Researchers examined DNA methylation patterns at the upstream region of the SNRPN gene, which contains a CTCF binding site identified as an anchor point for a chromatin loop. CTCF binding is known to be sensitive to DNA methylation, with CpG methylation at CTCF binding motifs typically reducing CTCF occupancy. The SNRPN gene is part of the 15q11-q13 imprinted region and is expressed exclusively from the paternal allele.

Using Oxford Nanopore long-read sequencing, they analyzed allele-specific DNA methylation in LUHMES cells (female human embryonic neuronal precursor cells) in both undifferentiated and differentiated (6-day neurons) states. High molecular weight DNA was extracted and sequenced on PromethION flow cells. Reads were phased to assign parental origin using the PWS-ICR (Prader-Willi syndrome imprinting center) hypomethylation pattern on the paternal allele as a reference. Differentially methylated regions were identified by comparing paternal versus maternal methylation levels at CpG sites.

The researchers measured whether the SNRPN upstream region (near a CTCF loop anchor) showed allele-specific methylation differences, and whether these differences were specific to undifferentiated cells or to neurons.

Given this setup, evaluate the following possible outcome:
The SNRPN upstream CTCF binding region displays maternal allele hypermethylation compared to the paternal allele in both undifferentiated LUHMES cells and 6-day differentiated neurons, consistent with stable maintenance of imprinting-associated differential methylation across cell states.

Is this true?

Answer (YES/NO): NO